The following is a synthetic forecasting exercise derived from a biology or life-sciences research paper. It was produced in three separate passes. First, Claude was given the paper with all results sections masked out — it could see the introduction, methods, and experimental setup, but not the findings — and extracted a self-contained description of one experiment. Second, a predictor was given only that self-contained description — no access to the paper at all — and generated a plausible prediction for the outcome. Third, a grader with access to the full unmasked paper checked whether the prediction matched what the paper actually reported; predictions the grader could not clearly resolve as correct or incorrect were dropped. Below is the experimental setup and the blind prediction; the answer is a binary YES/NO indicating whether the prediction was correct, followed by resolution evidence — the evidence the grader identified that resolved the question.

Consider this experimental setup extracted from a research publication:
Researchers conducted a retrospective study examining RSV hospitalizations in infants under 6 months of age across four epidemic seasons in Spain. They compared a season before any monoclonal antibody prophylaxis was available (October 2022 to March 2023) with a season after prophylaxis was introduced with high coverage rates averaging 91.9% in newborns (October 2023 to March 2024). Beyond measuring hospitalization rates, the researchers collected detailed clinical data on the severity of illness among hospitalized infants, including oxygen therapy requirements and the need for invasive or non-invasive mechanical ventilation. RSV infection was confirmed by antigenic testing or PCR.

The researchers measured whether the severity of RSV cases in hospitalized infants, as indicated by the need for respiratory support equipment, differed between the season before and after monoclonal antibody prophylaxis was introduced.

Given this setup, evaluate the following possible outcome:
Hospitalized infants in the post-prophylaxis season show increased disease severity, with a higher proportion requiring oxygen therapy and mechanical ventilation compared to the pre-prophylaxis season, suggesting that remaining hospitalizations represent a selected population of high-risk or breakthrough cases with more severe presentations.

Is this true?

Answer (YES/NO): NO